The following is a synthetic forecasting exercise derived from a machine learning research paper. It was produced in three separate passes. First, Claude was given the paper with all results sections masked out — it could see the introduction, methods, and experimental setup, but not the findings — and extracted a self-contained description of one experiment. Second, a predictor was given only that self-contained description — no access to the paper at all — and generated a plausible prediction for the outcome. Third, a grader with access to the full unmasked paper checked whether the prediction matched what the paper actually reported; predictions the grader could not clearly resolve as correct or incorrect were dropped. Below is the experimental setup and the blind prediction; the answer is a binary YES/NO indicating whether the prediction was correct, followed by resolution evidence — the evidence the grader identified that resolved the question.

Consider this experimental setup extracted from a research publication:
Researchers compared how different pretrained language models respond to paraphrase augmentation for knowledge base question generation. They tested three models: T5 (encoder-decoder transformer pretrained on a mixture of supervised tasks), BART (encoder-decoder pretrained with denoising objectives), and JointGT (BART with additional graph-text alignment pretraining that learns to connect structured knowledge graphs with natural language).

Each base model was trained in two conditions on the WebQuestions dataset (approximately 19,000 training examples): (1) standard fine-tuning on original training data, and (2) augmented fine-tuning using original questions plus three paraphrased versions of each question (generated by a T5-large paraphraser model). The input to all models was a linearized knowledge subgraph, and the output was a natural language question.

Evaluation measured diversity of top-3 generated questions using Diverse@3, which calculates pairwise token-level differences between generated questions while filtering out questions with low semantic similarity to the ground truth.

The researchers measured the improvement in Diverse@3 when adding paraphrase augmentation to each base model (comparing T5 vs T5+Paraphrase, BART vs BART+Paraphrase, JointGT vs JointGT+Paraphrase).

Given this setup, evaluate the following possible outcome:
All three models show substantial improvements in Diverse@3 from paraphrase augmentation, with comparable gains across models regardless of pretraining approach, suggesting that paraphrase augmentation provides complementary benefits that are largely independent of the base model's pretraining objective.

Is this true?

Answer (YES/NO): NO